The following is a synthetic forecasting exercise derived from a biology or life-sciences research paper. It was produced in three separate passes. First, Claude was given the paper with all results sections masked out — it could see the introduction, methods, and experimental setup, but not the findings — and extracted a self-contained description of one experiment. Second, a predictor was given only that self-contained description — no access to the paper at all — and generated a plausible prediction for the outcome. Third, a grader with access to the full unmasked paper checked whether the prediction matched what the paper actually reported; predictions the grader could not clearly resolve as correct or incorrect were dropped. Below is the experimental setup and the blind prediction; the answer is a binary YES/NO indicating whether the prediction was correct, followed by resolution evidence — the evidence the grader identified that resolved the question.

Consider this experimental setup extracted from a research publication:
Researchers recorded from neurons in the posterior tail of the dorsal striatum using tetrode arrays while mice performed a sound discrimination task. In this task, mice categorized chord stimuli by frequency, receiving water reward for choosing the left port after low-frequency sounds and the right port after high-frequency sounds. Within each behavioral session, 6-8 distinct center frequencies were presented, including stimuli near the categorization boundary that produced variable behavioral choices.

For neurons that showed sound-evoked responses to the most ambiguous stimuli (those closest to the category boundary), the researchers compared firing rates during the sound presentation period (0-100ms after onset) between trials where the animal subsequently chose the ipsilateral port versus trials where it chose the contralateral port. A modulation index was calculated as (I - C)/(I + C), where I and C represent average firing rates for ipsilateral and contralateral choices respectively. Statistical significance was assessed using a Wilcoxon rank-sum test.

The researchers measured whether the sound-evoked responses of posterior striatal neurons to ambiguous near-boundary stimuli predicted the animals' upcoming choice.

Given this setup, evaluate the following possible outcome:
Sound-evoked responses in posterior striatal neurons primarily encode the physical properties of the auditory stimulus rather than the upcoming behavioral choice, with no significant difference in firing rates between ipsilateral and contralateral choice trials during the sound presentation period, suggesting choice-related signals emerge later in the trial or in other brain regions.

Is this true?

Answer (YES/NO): NO